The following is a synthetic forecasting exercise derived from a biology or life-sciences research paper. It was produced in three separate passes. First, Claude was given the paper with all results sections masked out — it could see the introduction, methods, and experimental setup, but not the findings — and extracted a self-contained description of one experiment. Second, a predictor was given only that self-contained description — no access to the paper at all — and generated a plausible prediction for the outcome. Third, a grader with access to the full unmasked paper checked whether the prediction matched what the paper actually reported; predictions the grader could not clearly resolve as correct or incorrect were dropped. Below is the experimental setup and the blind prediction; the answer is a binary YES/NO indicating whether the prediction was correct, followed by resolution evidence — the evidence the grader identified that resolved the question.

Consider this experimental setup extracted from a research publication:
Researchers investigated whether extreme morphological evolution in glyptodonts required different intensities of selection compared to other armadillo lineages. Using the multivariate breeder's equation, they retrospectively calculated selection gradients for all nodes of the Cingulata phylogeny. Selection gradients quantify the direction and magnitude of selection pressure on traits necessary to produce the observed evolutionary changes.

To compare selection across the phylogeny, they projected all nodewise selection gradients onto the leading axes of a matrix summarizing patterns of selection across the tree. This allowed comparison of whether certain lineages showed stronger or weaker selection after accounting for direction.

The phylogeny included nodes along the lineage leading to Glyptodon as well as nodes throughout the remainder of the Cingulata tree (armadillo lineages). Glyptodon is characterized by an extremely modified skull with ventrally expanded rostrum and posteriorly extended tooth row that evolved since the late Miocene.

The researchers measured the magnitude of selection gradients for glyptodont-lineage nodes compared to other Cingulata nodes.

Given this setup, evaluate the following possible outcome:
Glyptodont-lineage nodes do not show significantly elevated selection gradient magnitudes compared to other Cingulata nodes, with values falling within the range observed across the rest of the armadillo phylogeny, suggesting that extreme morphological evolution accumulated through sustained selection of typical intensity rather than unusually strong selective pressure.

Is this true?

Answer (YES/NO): NO